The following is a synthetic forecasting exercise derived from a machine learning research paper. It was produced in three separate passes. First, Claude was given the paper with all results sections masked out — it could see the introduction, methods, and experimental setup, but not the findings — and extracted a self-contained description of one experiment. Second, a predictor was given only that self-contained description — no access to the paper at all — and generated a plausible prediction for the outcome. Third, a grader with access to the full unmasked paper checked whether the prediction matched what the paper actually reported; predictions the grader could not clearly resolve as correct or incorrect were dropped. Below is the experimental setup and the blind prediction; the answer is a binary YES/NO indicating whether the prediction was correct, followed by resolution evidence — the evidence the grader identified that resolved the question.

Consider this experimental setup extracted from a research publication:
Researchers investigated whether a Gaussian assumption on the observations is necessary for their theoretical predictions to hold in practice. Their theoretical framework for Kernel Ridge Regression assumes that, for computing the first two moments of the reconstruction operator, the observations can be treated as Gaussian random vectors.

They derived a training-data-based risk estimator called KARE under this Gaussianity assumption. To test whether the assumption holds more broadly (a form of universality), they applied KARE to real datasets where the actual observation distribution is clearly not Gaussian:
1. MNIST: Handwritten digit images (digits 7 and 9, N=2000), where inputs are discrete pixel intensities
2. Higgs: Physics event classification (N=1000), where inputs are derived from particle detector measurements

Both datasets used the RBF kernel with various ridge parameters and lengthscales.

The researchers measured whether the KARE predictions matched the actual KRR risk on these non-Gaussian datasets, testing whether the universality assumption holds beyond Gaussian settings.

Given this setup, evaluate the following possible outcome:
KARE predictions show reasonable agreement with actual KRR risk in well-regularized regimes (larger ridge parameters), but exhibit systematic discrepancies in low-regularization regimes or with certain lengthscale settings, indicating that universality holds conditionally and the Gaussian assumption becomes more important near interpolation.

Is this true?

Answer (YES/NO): NO